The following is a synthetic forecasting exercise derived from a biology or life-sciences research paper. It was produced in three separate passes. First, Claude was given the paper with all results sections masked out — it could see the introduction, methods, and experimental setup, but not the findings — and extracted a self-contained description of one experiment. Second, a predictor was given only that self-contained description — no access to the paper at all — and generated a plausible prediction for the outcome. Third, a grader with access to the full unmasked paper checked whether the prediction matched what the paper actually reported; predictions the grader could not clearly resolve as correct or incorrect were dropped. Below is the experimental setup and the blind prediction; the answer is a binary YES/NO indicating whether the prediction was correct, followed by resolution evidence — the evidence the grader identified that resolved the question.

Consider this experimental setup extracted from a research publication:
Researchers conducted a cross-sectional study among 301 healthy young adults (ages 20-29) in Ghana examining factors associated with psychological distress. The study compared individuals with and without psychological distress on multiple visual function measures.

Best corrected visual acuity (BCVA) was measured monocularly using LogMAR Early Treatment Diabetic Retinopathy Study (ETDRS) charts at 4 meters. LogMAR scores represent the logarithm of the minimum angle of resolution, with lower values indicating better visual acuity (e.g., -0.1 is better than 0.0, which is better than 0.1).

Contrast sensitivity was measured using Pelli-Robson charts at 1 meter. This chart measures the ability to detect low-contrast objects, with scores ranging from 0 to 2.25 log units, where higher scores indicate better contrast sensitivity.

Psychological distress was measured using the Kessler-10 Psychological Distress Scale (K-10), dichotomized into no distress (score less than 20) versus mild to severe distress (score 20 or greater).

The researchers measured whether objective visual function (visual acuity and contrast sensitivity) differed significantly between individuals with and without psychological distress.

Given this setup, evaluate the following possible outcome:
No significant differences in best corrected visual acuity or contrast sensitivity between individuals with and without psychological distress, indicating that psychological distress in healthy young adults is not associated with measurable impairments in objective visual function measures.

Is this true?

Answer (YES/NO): YES